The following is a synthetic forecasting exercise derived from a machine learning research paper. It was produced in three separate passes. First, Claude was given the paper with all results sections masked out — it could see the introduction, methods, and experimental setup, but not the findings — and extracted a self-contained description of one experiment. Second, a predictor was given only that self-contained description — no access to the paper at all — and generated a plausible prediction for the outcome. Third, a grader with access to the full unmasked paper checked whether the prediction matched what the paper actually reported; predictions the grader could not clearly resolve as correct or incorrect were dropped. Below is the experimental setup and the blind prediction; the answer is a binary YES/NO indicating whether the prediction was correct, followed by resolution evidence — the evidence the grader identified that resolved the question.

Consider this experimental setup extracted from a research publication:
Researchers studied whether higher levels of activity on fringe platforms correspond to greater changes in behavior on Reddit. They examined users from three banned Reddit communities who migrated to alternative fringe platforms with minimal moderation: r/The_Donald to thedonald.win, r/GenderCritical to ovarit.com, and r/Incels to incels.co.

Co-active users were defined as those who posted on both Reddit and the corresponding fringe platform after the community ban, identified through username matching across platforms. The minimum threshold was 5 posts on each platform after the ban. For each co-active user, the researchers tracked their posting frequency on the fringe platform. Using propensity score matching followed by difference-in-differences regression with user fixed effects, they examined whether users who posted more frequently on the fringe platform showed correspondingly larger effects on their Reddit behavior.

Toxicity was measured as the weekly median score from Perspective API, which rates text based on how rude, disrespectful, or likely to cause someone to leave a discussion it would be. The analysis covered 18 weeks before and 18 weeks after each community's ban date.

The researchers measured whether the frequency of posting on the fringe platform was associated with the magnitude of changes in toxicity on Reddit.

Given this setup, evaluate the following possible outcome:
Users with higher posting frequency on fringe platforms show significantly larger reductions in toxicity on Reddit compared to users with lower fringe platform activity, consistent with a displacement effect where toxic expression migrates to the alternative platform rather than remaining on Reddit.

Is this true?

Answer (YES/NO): NO